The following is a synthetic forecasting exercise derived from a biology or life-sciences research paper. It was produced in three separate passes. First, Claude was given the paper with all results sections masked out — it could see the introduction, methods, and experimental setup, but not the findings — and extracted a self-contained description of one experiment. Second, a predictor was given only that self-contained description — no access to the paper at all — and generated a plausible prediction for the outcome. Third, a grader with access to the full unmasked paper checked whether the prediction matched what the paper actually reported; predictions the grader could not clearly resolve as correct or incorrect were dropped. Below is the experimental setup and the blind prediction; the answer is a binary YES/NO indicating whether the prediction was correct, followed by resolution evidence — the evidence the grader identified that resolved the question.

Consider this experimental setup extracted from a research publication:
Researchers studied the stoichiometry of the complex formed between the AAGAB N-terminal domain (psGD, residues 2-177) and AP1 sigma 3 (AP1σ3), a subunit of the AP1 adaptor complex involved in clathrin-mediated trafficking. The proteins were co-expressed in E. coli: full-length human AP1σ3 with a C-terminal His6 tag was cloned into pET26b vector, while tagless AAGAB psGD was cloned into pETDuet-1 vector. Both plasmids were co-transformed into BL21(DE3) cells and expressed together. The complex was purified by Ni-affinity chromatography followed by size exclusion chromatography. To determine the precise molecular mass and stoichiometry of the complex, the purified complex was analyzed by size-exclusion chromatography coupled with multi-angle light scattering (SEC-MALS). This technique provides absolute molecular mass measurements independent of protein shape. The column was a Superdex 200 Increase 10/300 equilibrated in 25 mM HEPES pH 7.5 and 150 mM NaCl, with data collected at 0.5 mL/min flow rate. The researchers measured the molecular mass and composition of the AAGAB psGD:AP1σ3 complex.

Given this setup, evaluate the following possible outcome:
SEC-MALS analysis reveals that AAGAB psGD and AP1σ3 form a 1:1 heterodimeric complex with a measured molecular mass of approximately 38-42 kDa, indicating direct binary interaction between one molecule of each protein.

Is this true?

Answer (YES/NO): NO